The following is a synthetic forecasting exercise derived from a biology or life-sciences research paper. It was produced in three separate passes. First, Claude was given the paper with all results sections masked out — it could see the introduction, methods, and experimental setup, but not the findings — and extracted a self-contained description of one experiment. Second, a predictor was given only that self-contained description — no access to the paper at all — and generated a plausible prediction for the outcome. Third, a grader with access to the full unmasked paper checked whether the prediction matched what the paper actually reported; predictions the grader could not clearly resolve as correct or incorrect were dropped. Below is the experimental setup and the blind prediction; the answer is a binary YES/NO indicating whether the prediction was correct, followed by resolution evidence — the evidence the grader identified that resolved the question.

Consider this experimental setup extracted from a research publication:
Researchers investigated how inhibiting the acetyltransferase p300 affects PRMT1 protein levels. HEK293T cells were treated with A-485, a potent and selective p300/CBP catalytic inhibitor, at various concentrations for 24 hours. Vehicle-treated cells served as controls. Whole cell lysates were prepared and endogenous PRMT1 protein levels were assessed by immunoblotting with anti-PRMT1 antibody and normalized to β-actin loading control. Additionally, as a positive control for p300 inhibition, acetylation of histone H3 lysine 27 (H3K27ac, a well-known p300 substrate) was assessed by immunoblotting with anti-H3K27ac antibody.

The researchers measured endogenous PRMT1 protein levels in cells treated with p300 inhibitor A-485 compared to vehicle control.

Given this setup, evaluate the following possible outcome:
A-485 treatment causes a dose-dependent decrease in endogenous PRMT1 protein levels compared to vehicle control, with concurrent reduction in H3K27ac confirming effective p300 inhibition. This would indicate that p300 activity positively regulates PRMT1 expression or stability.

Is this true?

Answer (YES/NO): NO